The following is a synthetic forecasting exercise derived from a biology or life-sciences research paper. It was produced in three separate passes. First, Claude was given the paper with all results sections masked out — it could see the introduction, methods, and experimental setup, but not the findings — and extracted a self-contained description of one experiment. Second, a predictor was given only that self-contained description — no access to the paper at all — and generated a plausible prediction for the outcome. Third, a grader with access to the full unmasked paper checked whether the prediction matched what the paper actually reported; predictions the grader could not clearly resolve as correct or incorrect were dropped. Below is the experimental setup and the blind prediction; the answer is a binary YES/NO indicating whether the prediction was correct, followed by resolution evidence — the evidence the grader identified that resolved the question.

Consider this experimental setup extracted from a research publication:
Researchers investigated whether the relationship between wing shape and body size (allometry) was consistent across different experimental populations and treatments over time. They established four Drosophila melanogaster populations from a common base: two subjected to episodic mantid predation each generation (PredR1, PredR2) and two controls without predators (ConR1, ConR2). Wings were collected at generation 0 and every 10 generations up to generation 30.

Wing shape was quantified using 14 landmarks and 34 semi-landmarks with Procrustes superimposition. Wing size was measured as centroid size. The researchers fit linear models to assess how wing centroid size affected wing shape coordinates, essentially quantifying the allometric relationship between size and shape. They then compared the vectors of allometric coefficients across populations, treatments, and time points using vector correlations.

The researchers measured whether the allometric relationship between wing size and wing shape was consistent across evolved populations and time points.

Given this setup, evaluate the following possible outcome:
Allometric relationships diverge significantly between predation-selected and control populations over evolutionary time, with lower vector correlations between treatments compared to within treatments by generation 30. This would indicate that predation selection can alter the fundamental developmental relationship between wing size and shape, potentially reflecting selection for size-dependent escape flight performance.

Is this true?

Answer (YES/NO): NO